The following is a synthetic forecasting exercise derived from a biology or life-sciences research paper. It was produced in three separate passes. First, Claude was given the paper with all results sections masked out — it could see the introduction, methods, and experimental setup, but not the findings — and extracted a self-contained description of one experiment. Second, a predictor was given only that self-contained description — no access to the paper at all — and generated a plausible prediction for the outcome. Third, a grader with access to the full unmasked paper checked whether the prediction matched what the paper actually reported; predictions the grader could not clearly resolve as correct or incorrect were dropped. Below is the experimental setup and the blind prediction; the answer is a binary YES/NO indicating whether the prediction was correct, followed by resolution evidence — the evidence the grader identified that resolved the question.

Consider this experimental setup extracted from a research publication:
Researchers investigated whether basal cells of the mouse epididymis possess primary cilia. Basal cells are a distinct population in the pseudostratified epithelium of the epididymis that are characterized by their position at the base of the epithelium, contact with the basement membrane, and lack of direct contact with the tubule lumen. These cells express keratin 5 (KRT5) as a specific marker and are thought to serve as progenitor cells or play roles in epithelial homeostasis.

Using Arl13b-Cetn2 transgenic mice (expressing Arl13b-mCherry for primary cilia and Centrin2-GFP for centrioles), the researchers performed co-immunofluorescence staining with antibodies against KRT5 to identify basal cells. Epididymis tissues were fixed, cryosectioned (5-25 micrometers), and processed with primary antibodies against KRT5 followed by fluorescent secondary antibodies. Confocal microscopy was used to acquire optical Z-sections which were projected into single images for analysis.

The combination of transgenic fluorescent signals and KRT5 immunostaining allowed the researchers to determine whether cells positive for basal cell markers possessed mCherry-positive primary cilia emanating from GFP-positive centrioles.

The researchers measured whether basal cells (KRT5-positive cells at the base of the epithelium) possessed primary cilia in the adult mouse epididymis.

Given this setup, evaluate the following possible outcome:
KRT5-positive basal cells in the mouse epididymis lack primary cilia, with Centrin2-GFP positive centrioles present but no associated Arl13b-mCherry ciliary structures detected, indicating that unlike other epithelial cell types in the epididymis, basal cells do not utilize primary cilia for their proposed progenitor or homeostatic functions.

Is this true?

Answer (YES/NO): NO